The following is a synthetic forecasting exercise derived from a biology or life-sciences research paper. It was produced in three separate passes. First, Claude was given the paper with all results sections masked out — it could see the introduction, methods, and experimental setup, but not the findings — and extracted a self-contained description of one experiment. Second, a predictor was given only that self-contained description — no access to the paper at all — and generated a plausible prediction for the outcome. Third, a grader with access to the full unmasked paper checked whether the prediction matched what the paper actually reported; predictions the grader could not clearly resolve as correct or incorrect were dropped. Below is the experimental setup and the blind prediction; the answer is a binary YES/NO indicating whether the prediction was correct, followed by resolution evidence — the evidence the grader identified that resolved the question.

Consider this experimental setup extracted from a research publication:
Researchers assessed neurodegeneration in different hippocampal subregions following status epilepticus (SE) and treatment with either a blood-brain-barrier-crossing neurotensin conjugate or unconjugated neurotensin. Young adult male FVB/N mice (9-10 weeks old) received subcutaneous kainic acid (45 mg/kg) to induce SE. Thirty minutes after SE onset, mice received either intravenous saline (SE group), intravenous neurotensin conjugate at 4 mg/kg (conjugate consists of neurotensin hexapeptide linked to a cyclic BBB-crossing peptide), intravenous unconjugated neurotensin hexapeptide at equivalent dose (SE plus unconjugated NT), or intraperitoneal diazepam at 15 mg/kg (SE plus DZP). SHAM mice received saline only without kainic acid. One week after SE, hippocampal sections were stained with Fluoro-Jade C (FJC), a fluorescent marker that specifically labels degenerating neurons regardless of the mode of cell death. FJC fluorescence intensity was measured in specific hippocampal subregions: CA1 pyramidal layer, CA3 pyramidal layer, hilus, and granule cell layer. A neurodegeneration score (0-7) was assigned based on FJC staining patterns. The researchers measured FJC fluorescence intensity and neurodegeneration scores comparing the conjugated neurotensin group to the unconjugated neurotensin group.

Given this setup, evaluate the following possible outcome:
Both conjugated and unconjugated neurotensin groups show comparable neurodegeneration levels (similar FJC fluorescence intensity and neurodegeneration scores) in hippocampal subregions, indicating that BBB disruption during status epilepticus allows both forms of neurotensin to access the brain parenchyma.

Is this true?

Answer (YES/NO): NO